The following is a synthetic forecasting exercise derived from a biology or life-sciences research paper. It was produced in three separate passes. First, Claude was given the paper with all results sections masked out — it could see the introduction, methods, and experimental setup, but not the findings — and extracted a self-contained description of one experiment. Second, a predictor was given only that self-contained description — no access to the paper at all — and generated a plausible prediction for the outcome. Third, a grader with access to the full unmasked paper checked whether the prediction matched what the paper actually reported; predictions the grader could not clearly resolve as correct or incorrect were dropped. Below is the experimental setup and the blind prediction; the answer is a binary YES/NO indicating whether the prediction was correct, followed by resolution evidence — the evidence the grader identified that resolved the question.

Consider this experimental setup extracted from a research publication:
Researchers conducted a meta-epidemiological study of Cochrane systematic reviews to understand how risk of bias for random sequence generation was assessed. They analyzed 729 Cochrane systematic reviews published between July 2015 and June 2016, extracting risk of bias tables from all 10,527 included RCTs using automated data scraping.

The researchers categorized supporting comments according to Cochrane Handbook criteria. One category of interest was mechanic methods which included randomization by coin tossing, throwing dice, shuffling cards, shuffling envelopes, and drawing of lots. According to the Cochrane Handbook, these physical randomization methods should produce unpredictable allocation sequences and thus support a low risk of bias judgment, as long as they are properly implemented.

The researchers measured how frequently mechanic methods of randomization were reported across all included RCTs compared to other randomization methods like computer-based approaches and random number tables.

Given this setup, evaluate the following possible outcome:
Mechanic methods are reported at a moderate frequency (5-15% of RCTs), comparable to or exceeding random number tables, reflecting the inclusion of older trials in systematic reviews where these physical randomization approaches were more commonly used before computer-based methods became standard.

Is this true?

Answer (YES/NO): NO